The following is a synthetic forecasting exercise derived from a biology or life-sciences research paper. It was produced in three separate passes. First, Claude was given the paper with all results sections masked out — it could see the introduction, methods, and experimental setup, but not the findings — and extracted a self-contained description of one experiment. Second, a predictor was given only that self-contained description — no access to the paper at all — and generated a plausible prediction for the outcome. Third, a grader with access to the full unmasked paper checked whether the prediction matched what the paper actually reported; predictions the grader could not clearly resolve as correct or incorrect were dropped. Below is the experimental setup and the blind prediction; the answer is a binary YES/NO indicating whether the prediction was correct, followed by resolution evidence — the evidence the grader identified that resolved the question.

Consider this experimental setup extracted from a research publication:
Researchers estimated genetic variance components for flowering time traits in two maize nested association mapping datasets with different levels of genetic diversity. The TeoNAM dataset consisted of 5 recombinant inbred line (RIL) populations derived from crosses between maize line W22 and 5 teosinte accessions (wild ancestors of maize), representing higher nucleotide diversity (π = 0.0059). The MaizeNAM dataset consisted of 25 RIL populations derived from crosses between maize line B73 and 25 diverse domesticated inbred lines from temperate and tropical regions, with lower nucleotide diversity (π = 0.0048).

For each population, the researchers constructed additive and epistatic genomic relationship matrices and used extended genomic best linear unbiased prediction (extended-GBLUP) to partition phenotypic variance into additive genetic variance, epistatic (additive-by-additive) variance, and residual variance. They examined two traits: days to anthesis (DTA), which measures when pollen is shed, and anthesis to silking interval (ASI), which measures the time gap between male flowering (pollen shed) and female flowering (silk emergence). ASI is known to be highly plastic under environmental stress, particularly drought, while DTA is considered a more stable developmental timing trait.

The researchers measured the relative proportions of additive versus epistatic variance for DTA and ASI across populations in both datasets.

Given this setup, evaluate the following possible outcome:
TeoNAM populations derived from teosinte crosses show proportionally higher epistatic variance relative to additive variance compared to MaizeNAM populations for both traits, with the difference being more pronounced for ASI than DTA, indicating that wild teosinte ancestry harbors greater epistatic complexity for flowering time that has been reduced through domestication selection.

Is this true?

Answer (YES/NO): NO